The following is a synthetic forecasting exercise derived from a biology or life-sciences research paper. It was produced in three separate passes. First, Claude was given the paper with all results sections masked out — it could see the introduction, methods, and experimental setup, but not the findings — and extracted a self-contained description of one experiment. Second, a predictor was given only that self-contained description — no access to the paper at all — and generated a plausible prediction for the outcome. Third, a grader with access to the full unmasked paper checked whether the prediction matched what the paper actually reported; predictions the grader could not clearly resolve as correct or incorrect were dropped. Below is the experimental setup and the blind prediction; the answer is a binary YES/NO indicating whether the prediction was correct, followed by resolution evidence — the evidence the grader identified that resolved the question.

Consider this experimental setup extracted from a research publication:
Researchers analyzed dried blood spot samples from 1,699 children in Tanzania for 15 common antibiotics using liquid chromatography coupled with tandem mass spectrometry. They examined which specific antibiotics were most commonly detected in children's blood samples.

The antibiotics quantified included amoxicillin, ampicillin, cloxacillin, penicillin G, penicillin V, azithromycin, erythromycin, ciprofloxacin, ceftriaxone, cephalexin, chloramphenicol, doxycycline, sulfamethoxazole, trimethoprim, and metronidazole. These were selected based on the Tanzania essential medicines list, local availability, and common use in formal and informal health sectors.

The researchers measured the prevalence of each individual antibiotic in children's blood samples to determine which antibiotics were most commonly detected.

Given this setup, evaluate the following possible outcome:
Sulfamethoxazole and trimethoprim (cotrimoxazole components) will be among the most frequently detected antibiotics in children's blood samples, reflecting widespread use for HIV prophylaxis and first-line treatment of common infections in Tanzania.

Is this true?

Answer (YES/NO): YES